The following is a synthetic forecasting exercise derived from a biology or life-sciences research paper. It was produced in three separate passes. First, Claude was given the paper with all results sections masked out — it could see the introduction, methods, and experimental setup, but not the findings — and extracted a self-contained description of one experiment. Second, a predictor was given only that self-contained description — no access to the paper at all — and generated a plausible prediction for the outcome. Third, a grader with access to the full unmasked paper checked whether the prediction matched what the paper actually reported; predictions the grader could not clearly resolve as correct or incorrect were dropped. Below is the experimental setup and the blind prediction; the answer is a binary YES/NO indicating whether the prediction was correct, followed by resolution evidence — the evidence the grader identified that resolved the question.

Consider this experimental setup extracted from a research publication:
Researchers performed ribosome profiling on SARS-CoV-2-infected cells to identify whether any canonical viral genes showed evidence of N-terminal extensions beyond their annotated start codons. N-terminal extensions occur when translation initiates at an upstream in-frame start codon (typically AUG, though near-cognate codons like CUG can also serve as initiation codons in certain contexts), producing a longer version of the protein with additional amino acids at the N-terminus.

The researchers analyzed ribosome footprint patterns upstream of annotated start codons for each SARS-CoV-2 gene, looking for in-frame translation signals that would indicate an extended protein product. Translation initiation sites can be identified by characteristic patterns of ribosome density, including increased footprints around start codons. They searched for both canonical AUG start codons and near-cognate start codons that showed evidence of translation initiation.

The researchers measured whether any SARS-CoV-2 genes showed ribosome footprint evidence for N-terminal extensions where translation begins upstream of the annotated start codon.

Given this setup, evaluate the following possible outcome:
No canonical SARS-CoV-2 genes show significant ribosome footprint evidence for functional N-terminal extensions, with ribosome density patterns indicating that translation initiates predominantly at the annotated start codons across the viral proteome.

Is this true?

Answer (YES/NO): NO